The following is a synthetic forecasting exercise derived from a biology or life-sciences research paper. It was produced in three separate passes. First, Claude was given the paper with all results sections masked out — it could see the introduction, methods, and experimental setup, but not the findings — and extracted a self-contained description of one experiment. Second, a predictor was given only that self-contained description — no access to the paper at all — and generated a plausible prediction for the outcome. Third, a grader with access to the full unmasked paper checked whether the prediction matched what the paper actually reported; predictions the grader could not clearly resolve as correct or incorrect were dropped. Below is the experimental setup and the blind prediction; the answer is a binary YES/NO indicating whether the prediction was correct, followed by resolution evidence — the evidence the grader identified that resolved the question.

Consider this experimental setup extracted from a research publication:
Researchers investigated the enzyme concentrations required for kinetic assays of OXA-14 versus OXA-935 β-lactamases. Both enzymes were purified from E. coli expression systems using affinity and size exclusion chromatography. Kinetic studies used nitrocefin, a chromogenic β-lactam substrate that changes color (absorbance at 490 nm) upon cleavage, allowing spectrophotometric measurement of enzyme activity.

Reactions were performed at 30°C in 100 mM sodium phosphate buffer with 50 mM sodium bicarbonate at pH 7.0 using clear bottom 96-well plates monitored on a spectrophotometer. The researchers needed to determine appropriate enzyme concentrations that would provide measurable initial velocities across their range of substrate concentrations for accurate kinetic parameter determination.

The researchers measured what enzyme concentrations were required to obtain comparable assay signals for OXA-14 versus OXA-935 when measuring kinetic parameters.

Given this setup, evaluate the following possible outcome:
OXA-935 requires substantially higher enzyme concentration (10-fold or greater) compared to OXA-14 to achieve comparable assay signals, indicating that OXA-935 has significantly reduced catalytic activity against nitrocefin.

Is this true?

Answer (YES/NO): NO